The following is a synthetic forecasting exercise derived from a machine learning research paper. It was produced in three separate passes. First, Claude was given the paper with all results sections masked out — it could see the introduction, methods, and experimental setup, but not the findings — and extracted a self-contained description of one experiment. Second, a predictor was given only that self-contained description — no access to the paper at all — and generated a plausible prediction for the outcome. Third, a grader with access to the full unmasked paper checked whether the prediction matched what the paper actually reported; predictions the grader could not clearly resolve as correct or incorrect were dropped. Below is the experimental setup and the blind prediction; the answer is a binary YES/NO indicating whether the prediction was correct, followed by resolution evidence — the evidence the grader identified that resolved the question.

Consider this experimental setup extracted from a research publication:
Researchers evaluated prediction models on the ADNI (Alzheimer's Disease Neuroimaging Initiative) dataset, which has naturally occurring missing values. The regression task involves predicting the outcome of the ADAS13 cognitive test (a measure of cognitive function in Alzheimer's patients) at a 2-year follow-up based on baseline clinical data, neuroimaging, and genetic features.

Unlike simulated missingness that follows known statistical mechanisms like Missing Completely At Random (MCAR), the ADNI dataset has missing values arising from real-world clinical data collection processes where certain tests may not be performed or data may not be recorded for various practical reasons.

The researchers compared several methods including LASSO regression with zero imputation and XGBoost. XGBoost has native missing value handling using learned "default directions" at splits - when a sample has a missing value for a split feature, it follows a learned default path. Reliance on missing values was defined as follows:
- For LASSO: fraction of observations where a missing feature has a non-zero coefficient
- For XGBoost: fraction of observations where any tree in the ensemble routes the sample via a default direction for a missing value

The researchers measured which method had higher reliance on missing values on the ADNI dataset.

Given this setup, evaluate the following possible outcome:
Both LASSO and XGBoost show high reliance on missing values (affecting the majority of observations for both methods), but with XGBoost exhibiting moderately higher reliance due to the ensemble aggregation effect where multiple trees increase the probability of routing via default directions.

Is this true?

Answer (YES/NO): NO